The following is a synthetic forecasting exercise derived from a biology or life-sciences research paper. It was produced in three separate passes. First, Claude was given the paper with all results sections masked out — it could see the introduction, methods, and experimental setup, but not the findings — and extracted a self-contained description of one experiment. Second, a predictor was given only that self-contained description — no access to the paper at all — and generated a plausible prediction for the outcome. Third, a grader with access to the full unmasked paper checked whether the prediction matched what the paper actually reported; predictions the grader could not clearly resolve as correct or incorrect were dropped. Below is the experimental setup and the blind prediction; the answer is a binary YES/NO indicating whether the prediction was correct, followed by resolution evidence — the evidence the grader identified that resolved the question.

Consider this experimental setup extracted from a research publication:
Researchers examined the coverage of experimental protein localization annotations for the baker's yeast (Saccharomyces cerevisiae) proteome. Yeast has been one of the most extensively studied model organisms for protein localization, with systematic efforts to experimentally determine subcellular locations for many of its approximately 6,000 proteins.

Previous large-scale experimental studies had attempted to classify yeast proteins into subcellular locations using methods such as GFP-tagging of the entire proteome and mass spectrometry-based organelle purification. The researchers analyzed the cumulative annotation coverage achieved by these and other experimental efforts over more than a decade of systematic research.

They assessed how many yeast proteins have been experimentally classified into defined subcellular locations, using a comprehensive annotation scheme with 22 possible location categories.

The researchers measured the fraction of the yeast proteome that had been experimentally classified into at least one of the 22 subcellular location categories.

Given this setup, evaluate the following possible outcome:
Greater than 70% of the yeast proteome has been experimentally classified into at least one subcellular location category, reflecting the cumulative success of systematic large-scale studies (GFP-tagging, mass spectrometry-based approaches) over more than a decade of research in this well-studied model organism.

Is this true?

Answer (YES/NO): YES